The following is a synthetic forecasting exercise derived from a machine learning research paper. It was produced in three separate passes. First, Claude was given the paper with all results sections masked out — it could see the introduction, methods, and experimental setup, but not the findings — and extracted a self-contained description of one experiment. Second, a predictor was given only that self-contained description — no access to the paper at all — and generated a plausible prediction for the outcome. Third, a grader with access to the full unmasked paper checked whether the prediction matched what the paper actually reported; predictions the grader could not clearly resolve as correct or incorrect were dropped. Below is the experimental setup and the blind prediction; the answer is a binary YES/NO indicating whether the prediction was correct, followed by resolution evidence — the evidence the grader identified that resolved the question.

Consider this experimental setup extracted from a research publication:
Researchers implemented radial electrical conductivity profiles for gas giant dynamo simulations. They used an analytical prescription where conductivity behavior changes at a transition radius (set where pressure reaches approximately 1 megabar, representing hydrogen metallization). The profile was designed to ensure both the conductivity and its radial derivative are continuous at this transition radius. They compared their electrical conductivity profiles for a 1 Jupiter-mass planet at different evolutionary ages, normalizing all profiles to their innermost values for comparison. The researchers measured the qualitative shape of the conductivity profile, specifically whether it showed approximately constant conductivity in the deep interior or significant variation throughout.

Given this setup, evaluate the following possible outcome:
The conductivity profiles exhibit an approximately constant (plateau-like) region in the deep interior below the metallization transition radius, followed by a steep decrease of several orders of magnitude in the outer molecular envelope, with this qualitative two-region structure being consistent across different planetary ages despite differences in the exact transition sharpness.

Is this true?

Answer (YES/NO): YES